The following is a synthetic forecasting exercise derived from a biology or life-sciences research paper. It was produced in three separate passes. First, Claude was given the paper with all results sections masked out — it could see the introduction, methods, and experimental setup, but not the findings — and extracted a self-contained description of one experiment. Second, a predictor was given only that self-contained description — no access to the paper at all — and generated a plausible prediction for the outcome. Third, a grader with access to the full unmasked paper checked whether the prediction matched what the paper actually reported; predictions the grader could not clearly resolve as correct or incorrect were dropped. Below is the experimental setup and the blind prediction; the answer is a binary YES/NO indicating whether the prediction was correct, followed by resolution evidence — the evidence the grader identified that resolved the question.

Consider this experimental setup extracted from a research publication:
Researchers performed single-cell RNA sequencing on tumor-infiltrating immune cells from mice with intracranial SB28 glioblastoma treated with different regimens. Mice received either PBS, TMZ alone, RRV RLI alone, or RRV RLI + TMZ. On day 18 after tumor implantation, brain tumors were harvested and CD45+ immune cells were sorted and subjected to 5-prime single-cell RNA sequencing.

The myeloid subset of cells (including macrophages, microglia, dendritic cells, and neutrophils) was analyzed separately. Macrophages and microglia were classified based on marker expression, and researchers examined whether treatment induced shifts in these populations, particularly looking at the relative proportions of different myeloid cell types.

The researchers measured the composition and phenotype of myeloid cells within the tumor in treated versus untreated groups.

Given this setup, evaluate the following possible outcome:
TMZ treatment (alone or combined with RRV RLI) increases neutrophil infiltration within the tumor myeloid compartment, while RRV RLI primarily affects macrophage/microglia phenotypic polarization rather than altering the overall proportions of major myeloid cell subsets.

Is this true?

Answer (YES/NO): NO